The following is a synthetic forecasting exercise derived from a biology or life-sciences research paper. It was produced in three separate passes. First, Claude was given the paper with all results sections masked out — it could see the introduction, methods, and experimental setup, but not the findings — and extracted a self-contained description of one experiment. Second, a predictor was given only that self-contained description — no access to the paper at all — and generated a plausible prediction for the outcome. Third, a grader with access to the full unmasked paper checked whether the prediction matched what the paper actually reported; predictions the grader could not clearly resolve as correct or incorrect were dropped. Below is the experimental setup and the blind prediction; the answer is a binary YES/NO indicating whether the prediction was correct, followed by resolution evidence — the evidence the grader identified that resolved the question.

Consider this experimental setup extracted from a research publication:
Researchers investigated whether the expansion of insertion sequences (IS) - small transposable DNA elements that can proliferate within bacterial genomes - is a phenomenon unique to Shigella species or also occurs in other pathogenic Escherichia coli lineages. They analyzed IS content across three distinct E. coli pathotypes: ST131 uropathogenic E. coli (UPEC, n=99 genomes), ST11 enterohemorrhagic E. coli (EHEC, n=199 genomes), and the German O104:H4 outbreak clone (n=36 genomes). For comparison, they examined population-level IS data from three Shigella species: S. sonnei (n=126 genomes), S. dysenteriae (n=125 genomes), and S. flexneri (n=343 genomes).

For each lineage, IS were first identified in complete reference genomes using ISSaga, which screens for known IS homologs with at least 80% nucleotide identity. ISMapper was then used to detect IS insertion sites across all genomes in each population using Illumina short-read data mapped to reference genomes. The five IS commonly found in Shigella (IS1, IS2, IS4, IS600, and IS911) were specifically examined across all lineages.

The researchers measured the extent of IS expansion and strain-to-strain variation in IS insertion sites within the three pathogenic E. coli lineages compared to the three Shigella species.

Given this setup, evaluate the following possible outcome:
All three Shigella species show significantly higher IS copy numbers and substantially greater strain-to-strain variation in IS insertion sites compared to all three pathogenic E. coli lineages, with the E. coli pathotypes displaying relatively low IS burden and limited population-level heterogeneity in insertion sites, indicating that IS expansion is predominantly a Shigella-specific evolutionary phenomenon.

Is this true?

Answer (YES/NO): YES